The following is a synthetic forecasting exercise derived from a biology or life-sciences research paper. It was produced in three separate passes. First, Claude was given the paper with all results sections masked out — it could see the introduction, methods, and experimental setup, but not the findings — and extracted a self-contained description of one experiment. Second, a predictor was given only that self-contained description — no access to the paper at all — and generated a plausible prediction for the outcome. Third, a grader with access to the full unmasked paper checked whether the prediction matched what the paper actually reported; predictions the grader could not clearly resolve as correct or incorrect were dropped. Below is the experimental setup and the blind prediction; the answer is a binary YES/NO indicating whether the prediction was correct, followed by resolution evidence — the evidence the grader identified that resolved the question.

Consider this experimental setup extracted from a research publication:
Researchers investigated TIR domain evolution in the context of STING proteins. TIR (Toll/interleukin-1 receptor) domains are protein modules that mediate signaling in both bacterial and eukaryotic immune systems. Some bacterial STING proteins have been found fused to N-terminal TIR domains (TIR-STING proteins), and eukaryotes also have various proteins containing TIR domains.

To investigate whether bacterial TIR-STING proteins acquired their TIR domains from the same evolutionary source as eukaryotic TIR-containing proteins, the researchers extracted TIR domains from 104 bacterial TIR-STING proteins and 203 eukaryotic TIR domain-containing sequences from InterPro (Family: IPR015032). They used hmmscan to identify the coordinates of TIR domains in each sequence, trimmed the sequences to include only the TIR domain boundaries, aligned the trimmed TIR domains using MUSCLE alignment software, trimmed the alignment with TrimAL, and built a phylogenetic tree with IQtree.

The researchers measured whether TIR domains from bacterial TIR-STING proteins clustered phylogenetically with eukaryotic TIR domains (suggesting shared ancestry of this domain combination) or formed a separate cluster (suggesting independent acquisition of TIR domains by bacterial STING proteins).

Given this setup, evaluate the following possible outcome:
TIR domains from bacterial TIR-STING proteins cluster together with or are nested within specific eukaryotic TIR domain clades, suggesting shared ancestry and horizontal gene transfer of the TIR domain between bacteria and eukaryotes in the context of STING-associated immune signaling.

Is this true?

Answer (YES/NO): NO